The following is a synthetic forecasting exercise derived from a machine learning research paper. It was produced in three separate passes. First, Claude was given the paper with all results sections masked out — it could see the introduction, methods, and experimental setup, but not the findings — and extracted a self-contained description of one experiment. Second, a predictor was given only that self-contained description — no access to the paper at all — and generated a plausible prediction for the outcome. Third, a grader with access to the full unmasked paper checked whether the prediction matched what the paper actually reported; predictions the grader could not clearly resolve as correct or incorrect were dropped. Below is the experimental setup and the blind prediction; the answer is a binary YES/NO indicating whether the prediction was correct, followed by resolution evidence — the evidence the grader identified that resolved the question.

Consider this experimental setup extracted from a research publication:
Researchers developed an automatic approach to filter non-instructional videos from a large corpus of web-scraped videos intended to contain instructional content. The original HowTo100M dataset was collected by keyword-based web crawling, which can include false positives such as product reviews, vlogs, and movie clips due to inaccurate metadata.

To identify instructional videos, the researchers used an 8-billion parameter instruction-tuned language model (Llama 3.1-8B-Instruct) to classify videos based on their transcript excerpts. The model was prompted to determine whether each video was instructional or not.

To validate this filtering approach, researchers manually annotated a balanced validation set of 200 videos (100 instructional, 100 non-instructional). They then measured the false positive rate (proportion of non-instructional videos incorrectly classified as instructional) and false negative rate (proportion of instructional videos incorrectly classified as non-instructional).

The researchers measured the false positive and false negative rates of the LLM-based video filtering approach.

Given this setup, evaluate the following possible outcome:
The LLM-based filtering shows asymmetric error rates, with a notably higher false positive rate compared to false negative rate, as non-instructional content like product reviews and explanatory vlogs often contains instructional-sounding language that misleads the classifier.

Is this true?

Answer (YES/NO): NO